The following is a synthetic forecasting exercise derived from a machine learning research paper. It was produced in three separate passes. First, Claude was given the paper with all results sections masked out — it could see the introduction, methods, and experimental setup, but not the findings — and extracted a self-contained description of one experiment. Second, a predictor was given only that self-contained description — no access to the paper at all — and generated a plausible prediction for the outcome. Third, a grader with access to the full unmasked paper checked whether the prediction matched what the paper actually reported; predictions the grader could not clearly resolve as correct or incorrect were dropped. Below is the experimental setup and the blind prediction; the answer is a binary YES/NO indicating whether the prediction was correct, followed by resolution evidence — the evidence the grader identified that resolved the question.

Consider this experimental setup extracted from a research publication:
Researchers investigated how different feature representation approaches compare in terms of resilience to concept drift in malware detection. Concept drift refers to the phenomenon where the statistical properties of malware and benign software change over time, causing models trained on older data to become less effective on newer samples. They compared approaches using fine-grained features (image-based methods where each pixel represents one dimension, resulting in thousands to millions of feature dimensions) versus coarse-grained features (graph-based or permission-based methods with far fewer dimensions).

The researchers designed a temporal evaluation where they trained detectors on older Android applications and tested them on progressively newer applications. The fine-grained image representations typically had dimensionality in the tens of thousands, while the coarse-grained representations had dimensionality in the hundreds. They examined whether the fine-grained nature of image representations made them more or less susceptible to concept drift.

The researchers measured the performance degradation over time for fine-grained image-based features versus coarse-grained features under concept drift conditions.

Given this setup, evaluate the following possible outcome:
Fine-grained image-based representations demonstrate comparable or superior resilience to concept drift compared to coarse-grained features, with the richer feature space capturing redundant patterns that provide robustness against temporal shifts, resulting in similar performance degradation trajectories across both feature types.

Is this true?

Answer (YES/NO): NO